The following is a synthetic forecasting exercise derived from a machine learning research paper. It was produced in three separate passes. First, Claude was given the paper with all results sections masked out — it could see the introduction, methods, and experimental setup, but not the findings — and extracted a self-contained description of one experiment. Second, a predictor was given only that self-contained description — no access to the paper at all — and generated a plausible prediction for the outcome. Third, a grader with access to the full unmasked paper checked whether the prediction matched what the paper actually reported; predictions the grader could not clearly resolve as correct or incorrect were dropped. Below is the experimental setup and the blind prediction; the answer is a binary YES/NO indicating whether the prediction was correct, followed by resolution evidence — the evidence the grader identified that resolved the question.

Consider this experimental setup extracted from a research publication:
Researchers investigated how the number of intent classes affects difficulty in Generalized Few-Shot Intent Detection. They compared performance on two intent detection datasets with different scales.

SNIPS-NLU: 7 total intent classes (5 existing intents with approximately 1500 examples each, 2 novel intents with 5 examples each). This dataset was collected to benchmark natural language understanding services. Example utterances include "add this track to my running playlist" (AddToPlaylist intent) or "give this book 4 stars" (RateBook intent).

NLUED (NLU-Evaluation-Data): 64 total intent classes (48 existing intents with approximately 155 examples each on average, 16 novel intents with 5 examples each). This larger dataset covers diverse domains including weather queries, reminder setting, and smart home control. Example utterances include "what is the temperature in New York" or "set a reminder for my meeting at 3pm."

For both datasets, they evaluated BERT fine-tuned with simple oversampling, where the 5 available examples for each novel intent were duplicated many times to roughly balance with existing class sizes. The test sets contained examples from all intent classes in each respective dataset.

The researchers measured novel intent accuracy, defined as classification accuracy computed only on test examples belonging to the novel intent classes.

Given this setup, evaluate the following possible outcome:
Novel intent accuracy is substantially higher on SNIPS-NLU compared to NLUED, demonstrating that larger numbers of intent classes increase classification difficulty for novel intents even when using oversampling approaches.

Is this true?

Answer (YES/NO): YES